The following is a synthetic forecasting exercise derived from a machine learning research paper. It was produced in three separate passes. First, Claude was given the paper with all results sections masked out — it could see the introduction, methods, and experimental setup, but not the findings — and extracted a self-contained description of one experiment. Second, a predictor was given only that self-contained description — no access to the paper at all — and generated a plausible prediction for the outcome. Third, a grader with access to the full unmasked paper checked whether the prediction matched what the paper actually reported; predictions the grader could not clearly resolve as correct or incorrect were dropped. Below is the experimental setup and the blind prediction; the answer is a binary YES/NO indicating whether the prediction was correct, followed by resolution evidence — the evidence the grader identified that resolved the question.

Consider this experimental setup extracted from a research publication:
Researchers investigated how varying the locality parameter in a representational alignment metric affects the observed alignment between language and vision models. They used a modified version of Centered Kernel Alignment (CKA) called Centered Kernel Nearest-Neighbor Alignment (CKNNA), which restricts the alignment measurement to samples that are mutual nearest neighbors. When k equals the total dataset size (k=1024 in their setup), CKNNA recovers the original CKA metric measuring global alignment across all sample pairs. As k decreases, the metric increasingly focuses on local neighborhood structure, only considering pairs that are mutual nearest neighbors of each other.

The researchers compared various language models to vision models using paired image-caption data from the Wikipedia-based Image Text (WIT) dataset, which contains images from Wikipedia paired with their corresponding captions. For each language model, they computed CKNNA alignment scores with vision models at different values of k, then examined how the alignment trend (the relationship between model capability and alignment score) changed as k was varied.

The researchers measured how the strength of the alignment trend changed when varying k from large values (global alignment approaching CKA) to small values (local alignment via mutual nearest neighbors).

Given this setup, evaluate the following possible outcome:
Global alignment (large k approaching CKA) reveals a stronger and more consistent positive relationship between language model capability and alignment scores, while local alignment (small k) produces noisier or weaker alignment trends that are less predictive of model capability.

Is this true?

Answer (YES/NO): NO